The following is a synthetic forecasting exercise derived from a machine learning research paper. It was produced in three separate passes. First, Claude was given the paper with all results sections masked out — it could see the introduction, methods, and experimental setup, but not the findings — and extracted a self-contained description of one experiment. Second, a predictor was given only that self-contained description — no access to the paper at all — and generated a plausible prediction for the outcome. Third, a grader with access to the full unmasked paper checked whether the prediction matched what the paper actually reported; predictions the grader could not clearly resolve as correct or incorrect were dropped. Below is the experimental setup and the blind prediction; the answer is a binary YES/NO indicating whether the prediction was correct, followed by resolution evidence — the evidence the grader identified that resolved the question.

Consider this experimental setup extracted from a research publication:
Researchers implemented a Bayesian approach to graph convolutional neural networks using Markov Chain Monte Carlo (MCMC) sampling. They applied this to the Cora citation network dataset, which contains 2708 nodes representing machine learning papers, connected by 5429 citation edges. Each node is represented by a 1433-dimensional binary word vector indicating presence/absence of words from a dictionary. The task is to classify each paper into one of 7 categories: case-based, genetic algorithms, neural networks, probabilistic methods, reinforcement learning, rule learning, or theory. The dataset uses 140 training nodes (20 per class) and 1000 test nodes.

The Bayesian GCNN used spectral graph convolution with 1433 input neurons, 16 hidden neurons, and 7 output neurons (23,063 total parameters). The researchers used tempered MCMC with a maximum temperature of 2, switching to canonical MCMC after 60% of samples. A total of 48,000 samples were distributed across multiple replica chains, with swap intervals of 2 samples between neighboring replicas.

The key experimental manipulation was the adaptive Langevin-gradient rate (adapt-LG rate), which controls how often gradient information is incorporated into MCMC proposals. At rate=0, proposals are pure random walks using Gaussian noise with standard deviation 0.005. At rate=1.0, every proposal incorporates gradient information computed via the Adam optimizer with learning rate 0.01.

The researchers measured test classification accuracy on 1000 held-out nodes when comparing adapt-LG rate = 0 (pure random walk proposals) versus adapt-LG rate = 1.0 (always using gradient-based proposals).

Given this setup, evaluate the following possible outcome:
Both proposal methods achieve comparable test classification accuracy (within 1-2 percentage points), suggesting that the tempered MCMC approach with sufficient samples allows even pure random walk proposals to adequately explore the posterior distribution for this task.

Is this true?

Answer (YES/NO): NO